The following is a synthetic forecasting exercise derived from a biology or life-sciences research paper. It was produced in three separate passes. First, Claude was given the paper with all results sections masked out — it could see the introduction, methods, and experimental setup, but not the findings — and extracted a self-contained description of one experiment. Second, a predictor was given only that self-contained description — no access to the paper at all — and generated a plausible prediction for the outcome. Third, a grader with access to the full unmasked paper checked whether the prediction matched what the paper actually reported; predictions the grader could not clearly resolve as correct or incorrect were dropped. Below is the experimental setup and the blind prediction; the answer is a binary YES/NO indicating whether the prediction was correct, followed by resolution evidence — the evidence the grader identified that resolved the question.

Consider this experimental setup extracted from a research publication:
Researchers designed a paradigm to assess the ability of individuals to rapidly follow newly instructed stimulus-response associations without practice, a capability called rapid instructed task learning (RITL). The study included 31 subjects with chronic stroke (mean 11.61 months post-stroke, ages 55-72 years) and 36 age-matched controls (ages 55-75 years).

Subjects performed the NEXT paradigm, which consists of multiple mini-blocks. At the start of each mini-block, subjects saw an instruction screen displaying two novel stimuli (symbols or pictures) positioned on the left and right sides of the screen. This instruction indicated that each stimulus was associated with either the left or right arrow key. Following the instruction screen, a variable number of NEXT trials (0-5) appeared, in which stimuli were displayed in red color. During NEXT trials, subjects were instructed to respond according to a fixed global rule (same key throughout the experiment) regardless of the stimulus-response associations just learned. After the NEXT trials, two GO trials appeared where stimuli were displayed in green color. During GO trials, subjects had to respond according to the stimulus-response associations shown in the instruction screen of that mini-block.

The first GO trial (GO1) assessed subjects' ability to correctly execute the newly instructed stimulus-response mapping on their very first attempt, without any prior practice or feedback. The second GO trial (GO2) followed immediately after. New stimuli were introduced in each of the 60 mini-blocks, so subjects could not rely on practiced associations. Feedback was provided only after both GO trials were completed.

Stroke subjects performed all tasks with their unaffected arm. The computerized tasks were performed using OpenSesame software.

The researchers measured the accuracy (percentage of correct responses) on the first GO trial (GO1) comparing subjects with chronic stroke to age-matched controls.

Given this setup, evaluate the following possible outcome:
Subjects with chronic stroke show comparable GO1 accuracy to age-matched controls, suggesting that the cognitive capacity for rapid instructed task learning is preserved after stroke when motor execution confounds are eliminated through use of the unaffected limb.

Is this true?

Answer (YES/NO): NO